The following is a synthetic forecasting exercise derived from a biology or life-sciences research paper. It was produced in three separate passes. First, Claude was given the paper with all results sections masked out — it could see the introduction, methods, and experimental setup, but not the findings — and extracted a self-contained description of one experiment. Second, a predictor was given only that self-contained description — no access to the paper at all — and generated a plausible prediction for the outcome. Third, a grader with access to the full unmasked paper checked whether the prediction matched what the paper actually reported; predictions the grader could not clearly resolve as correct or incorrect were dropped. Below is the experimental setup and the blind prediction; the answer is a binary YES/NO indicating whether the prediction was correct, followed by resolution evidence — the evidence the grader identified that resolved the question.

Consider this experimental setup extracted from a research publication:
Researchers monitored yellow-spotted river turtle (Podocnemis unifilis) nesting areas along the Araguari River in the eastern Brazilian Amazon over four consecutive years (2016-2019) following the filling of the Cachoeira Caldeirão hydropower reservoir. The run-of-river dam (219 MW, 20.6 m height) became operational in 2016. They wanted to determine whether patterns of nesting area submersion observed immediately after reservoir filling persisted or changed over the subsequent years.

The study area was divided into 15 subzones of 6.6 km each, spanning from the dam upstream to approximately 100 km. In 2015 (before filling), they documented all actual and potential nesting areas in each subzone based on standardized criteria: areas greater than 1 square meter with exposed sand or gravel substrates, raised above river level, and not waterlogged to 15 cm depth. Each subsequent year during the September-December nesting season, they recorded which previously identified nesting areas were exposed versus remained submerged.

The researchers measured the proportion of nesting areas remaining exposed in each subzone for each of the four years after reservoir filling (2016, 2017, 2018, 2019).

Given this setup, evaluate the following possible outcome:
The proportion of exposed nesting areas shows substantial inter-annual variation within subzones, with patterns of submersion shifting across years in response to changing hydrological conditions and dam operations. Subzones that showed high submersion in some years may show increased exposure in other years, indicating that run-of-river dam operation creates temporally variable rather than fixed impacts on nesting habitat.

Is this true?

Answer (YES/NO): NO